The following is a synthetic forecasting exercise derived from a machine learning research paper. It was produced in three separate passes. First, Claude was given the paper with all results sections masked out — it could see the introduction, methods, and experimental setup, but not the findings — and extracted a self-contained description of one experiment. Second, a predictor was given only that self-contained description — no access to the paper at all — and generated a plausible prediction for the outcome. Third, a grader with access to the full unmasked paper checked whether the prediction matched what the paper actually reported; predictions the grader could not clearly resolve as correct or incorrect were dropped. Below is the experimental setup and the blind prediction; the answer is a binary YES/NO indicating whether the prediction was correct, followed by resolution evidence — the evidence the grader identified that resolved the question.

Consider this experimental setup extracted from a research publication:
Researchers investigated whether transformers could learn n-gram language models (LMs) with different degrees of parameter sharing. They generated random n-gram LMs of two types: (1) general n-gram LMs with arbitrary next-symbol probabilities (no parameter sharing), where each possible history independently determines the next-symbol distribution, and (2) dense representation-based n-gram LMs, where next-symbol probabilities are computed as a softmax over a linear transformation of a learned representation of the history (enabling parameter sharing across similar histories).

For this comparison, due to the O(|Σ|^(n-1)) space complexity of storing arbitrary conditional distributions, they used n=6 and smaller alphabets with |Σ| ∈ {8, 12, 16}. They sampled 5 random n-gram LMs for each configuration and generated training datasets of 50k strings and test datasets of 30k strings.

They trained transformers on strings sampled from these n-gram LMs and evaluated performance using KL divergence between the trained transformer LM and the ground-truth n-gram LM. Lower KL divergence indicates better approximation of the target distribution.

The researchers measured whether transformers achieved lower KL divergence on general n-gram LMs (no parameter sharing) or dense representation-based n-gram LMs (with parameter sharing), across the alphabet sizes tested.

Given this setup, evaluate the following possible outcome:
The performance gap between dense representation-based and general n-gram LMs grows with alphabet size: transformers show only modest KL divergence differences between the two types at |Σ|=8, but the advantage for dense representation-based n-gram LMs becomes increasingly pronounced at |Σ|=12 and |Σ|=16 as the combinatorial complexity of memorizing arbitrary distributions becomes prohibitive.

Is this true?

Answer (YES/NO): NO